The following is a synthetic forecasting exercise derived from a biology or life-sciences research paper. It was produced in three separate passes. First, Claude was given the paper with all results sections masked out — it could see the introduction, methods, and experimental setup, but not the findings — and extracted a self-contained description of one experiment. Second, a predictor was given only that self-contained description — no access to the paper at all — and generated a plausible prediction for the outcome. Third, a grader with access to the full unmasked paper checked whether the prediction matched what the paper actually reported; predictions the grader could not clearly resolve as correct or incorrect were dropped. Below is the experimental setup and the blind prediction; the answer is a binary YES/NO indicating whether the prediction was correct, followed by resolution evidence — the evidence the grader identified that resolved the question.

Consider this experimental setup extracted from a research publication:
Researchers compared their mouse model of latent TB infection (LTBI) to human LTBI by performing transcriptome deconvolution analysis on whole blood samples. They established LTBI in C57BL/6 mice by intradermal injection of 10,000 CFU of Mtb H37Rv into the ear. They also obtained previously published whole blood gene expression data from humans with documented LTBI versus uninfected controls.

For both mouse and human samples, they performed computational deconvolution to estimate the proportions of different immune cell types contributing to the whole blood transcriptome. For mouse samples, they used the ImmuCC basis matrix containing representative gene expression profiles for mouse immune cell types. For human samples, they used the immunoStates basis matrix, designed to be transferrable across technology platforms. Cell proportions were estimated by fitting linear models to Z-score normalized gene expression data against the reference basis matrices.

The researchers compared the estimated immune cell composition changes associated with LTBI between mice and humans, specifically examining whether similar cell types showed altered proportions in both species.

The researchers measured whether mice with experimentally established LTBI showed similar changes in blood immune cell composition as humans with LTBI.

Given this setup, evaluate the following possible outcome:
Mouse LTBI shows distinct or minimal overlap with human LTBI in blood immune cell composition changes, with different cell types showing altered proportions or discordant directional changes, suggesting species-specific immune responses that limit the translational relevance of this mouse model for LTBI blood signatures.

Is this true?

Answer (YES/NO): NO